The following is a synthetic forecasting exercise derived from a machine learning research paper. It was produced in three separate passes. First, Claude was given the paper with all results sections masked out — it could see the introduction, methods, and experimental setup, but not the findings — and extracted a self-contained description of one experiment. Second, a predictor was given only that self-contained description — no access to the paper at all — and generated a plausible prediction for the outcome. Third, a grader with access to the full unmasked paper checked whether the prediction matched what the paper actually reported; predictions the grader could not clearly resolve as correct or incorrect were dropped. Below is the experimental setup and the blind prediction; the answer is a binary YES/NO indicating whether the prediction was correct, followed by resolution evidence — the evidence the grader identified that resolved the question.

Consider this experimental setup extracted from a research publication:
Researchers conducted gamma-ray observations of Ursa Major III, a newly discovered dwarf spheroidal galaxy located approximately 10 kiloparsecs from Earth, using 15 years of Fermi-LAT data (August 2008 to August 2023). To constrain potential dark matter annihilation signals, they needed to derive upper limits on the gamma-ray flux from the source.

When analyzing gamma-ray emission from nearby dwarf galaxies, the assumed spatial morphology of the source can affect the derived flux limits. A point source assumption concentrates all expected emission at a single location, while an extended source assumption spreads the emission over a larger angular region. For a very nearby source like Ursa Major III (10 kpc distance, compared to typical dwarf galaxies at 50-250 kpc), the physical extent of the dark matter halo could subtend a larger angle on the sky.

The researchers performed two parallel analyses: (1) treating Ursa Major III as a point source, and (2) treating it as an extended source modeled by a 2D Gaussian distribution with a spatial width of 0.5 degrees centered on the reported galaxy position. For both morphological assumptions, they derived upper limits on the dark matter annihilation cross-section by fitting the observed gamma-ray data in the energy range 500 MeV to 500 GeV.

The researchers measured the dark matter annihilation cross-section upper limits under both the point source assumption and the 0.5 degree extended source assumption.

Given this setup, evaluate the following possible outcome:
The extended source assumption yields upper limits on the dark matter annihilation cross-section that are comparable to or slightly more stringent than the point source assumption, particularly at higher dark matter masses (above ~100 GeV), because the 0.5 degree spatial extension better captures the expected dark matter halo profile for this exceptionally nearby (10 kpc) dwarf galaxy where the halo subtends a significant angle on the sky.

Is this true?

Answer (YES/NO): NO